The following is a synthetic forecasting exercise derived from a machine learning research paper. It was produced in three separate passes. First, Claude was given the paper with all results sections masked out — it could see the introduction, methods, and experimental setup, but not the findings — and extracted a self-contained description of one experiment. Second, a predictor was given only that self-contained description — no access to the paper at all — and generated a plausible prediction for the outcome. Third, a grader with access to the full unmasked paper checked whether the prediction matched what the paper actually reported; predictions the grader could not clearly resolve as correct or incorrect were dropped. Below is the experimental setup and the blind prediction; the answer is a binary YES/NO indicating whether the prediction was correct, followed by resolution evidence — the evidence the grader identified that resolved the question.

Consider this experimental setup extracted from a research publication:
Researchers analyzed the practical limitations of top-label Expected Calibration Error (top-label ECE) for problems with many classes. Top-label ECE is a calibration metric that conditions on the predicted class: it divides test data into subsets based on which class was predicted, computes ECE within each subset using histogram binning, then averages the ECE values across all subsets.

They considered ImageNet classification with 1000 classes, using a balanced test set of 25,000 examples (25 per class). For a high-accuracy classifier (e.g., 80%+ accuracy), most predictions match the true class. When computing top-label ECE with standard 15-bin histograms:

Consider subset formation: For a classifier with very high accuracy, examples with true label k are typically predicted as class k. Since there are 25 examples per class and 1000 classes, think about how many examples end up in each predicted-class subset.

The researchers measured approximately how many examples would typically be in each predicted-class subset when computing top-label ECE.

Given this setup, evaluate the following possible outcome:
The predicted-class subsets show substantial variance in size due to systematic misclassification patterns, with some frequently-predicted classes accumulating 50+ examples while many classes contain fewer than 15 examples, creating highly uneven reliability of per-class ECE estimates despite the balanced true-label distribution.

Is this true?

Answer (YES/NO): NO